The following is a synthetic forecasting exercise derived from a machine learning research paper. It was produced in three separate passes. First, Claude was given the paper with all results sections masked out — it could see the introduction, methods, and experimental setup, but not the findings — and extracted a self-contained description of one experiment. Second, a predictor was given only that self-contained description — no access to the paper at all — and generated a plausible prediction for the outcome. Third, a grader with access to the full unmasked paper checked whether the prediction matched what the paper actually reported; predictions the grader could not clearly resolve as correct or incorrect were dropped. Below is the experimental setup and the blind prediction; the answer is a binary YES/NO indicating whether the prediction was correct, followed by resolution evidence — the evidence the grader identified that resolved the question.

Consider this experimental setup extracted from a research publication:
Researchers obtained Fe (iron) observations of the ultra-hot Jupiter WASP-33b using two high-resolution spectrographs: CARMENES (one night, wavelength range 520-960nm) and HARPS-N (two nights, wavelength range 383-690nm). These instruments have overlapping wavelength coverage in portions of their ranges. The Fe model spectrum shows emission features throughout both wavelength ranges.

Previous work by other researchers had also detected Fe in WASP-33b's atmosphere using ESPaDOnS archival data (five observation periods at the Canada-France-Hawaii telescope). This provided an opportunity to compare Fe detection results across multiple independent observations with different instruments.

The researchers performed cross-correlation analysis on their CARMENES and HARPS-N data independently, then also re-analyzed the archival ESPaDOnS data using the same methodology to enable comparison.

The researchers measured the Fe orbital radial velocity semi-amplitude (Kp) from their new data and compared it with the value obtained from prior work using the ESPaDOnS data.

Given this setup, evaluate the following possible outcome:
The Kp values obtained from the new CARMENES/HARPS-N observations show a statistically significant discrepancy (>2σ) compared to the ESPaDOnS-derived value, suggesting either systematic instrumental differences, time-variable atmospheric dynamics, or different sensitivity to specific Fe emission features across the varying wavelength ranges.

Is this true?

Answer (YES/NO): NO